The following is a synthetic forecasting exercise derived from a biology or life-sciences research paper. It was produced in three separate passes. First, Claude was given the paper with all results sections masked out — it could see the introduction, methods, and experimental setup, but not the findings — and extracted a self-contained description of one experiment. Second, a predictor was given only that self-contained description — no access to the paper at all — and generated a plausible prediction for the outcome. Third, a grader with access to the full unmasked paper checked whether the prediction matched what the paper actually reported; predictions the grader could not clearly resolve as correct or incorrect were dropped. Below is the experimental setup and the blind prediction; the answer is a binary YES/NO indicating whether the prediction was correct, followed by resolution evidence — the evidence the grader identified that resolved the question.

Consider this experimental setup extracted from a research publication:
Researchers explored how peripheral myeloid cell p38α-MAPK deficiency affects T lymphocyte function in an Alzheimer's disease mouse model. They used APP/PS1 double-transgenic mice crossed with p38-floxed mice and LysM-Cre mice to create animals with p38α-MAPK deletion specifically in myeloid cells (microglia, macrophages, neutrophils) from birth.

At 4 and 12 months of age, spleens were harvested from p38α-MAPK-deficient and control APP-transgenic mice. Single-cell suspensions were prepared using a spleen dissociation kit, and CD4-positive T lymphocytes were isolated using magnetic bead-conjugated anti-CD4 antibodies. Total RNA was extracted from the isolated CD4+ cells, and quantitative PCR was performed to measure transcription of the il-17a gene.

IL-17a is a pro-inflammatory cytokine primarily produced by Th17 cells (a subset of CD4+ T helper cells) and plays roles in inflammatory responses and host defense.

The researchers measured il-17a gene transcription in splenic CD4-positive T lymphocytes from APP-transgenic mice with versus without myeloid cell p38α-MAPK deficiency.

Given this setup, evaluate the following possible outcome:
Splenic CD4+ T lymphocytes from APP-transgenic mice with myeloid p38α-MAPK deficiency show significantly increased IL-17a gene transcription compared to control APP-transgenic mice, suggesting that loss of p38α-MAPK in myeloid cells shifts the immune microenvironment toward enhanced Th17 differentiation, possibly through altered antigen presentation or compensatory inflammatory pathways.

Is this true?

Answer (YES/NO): NO